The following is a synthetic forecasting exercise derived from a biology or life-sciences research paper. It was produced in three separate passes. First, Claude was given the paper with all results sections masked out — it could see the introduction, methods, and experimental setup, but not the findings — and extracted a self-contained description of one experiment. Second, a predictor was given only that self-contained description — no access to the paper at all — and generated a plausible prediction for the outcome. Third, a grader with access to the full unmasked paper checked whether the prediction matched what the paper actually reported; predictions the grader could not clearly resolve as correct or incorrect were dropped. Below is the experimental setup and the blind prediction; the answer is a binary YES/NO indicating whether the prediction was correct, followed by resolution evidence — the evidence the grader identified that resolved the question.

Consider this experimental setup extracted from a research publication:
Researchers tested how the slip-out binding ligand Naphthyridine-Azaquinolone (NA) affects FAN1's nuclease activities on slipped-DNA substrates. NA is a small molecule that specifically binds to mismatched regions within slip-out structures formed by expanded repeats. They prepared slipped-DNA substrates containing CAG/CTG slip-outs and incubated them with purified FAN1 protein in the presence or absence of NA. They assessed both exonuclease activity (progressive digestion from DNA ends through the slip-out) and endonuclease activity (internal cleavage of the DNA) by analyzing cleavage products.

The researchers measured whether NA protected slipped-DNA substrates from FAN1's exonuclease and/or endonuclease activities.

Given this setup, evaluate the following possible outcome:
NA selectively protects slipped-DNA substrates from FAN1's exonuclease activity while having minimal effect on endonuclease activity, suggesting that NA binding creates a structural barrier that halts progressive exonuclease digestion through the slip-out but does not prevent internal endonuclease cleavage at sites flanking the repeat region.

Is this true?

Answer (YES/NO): YES